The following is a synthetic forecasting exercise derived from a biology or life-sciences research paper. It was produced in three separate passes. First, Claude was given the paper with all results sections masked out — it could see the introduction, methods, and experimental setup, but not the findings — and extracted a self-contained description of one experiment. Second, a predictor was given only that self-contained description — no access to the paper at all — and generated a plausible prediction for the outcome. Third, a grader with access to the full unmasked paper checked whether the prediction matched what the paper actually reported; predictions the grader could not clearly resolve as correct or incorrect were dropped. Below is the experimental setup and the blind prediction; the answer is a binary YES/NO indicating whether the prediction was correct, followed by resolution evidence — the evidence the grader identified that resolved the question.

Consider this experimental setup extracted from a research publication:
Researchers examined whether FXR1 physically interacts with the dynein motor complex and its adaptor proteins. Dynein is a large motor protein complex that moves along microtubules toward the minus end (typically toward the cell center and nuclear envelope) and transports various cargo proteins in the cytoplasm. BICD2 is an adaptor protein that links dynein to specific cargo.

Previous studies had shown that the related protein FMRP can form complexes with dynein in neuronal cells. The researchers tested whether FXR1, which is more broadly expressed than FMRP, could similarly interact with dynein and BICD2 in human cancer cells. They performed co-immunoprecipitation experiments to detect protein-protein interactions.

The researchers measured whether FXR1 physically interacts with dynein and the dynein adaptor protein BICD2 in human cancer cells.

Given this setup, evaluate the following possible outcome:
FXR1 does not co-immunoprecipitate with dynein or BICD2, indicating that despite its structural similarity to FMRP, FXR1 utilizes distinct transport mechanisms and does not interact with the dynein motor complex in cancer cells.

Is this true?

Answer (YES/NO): NO